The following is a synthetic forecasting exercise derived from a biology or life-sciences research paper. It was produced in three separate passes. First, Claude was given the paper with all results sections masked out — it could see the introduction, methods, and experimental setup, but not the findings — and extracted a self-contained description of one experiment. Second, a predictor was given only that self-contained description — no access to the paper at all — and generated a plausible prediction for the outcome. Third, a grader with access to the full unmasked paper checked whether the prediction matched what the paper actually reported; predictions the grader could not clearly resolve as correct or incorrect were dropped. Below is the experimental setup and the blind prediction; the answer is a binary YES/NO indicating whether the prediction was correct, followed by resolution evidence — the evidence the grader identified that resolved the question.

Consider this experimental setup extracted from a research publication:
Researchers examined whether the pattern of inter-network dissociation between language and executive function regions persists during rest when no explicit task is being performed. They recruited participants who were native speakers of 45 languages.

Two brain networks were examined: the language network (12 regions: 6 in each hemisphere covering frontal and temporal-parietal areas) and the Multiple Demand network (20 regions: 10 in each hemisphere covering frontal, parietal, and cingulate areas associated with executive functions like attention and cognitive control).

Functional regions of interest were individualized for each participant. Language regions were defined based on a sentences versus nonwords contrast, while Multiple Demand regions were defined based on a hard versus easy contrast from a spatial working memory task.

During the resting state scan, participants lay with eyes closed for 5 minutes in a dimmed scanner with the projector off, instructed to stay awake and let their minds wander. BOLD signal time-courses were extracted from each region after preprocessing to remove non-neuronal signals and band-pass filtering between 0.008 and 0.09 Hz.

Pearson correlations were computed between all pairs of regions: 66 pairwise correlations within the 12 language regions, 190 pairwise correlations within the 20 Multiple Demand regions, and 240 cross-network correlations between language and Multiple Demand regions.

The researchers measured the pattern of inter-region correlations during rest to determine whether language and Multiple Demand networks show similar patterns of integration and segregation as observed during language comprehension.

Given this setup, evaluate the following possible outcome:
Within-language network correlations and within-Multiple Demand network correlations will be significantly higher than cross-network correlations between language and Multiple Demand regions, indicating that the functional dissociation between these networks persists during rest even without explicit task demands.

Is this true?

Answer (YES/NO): YES